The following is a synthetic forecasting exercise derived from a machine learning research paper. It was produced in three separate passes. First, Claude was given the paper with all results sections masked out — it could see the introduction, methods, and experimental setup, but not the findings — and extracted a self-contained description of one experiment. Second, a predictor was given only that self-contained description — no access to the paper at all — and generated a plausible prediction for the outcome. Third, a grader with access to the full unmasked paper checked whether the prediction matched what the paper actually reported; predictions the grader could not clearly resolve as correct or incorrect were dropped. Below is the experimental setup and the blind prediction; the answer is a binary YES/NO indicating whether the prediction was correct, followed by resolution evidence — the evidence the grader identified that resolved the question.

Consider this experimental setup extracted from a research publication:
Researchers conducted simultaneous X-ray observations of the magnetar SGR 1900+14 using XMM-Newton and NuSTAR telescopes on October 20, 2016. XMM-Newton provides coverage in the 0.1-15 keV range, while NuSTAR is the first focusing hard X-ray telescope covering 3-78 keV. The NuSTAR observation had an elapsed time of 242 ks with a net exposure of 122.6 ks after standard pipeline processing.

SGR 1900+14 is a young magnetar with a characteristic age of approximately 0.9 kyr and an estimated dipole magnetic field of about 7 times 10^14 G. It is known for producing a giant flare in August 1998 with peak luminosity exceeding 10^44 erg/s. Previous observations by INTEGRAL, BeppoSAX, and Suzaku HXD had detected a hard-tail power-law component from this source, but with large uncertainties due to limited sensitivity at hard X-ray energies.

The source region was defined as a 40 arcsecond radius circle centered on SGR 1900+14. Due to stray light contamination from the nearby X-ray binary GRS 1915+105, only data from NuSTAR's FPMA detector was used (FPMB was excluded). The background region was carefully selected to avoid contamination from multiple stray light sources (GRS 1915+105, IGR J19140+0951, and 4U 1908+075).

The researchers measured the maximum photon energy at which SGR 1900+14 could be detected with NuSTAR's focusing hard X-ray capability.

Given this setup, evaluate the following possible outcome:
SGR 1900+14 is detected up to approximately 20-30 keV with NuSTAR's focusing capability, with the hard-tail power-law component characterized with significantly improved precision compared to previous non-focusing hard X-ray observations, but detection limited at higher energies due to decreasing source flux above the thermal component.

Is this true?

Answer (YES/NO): NO